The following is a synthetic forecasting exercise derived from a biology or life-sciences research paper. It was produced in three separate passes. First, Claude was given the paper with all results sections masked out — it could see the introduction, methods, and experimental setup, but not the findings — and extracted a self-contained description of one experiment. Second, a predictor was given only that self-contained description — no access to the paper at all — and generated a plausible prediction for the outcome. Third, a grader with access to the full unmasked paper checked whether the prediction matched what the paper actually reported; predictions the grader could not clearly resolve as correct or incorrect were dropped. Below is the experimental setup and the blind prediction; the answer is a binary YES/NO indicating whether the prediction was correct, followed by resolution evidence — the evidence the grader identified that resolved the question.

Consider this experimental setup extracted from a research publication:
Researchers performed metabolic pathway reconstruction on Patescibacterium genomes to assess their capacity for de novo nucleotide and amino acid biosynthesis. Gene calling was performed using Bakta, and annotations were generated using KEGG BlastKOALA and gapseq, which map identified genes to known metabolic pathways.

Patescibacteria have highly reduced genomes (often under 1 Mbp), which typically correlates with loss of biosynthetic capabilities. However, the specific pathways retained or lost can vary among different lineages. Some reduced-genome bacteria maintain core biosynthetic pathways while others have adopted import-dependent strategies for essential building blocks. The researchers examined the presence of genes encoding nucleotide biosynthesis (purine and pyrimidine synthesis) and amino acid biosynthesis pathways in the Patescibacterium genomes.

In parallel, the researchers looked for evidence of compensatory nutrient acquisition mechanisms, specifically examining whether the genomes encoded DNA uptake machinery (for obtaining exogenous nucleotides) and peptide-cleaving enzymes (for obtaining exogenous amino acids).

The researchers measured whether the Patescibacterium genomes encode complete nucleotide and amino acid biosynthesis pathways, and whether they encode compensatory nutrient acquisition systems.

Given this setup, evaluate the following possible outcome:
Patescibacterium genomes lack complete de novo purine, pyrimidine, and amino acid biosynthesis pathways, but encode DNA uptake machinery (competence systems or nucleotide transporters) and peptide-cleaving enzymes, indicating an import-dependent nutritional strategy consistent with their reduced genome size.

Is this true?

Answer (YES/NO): YES